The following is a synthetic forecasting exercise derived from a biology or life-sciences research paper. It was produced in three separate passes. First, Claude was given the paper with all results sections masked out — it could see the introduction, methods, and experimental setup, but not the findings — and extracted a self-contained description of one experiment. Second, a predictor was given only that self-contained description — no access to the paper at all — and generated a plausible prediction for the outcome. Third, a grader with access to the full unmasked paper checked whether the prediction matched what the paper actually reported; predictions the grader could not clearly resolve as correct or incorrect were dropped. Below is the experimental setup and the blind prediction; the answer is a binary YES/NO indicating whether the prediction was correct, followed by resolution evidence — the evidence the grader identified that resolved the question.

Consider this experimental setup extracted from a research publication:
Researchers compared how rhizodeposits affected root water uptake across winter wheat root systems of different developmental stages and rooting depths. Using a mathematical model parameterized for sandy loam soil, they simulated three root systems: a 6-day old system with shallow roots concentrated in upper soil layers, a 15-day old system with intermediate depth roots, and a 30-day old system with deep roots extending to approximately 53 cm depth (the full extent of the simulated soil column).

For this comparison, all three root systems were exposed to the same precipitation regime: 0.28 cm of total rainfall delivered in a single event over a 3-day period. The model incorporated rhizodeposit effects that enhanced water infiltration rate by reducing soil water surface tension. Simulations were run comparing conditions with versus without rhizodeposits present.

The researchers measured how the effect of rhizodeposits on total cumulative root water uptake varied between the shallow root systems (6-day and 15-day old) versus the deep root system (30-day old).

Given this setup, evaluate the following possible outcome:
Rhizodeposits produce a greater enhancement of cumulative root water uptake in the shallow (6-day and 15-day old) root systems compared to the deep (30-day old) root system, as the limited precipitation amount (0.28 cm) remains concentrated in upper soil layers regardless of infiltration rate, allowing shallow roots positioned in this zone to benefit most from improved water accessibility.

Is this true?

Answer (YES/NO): NO